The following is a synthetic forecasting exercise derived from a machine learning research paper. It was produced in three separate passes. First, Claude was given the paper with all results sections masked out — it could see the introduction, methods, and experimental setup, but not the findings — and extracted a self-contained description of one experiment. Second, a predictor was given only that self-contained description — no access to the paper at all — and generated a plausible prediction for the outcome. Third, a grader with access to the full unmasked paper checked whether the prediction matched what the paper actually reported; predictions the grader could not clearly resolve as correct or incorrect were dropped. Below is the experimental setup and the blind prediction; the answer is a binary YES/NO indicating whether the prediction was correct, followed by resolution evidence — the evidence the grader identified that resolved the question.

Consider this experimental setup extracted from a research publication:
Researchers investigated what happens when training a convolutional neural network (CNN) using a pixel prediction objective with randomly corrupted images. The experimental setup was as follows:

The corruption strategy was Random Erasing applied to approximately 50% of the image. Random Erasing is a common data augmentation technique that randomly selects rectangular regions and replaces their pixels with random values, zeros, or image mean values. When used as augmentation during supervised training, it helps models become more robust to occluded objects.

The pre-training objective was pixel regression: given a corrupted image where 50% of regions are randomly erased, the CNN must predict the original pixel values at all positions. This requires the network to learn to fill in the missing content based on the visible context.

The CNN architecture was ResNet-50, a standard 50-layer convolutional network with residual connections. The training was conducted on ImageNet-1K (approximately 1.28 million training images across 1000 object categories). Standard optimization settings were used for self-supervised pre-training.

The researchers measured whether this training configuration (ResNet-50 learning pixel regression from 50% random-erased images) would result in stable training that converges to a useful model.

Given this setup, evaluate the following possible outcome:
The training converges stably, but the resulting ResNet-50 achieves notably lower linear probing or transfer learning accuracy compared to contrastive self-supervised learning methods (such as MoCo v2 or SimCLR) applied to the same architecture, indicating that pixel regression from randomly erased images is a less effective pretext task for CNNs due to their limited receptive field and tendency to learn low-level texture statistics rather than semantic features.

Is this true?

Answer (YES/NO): NO